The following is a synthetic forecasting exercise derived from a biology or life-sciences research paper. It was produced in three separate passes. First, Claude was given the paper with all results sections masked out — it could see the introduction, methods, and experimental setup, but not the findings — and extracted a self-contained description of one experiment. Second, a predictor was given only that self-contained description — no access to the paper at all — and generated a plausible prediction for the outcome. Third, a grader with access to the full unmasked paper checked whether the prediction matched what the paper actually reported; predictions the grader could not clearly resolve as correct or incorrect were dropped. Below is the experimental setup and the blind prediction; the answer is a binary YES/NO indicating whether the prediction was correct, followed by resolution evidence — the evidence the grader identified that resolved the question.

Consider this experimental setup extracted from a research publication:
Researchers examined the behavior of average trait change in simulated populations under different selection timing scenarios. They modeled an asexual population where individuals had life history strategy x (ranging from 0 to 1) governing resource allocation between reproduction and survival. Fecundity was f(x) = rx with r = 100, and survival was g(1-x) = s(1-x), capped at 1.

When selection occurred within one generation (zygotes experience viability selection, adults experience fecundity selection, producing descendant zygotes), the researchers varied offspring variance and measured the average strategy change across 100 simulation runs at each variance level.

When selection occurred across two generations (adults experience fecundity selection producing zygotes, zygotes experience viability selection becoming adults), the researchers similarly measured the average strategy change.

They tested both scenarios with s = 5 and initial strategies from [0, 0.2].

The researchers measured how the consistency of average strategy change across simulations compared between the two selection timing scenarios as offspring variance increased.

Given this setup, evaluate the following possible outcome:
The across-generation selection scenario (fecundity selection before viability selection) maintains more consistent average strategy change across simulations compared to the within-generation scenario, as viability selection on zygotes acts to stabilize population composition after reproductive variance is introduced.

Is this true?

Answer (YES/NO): NO